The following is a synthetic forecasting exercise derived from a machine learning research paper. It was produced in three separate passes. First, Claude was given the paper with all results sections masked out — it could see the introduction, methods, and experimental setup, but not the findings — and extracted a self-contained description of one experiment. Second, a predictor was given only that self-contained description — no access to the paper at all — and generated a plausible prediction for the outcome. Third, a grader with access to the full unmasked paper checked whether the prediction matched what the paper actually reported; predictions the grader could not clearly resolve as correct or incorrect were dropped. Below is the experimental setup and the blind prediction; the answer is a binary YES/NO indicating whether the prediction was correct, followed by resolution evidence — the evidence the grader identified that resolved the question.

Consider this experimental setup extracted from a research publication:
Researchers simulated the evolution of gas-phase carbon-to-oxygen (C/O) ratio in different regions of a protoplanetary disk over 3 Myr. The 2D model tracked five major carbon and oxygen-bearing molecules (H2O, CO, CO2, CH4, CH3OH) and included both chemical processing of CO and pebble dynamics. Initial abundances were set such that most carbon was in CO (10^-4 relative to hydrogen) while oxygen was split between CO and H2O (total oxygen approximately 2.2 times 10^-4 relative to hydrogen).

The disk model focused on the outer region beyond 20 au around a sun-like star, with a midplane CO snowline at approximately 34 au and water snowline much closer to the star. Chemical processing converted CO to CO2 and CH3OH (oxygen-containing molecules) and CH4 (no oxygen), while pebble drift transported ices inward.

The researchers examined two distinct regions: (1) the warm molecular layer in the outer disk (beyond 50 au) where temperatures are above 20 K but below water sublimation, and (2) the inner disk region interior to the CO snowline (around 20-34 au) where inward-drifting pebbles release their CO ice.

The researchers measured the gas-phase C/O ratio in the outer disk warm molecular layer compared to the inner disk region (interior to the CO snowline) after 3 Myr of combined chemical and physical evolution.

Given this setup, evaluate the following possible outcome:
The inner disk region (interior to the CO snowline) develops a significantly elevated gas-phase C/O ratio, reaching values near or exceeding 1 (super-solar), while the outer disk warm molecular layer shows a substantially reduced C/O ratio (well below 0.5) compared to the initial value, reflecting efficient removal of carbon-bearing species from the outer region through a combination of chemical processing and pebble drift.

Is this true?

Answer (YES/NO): NO